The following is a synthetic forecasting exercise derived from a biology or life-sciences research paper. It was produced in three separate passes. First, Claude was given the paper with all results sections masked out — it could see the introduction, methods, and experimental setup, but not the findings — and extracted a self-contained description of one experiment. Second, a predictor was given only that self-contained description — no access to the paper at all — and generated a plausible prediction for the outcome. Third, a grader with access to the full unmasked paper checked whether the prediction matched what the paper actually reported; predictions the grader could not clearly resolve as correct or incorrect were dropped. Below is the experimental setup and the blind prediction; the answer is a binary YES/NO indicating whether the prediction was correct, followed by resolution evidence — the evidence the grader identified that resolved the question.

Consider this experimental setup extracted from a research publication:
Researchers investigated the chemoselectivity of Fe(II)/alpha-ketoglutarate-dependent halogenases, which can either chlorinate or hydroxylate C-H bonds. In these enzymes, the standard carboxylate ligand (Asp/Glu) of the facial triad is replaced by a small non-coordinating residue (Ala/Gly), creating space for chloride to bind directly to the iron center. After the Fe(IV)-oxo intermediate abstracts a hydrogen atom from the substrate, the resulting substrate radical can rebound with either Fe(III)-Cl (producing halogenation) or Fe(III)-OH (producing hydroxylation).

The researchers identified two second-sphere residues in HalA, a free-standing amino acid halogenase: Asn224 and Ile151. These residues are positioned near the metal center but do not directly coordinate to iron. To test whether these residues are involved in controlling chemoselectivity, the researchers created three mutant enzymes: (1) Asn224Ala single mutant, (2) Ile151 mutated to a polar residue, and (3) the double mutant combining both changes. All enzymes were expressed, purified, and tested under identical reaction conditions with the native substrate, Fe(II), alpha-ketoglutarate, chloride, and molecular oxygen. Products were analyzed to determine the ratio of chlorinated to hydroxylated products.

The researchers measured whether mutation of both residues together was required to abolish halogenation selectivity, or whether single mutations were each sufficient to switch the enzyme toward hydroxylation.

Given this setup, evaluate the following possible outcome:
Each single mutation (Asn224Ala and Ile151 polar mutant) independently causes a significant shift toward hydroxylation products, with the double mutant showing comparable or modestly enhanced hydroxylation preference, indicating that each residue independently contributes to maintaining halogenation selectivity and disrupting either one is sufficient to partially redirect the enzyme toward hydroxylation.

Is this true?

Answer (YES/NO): NO